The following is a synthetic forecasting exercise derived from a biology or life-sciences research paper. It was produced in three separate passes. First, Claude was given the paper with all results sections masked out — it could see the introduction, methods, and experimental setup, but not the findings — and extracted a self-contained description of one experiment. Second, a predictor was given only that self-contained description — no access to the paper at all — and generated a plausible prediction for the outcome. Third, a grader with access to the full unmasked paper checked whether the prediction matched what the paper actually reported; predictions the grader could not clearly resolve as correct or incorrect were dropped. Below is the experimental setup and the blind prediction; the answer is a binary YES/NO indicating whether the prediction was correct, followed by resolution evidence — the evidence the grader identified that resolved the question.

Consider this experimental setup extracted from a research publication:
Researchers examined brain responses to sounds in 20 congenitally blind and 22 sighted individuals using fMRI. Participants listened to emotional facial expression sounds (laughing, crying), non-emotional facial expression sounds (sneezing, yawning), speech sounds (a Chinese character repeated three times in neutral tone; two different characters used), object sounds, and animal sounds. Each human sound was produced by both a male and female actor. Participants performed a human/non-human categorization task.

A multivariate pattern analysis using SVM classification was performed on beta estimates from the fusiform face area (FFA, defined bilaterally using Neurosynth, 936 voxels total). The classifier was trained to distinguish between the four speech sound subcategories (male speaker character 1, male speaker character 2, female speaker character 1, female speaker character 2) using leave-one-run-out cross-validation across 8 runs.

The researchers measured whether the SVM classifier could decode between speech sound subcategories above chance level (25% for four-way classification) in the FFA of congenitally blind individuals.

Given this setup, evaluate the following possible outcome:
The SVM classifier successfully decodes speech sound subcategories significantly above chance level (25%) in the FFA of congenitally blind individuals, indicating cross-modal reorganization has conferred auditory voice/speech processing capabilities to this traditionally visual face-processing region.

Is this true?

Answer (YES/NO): NO